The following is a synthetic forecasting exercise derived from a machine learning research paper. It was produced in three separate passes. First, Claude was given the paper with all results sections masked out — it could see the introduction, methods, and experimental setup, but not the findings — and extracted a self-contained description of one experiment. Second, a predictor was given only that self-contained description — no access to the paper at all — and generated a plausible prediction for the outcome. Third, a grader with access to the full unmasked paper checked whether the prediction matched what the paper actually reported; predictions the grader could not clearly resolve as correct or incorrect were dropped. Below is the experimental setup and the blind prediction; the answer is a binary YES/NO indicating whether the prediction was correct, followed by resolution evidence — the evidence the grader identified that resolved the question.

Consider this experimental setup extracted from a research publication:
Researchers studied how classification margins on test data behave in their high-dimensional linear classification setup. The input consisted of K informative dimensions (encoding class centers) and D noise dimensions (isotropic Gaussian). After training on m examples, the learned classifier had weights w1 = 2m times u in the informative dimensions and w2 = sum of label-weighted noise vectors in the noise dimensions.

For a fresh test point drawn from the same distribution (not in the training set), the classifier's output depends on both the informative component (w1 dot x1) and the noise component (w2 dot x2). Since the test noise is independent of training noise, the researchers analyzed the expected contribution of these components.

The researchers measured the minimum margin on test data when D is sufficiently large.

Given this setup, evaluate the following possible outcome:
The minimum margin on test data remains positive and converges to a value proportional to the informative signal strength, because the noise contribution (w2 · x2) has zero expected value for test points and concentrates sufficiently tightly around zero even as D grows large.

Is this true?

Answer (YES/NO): YES